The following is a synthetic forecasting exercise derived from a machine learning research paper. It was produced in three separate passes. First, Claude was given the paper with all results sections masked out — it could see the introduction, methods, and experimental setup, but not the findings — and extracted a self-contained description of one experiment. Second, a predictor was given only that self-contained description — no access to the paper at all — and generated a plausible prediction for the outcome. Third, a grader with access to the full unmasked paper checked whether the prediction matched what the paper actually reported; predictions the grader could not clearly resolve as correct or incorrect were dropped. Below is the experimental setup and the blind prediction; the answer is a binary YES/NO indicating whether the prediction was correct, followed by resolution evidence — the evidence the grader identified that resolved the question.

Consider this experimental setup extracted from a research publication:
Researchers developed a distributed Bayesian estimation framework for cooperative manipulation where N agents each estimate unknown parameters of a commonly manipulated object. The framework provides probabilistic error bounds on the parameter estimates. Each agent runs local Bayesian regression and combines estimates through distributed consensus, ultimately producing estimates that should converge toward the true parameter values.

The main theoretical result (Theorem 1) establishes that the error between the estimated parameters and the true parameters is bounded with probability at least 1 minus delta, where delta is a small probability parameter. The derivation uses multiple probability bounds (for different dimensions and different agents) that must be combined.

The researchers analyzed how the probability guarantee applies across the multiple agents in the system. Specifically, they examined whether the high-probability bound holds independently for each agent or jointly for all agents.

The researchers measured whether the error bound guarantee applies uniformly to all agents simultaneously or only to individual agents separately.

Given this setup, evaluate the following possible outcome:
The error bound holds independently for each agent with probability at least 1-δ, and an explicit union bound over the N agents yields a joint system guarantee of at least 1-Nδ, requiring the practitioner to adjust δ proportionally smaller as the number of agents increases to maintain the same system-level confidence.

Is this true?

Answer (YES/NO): NO